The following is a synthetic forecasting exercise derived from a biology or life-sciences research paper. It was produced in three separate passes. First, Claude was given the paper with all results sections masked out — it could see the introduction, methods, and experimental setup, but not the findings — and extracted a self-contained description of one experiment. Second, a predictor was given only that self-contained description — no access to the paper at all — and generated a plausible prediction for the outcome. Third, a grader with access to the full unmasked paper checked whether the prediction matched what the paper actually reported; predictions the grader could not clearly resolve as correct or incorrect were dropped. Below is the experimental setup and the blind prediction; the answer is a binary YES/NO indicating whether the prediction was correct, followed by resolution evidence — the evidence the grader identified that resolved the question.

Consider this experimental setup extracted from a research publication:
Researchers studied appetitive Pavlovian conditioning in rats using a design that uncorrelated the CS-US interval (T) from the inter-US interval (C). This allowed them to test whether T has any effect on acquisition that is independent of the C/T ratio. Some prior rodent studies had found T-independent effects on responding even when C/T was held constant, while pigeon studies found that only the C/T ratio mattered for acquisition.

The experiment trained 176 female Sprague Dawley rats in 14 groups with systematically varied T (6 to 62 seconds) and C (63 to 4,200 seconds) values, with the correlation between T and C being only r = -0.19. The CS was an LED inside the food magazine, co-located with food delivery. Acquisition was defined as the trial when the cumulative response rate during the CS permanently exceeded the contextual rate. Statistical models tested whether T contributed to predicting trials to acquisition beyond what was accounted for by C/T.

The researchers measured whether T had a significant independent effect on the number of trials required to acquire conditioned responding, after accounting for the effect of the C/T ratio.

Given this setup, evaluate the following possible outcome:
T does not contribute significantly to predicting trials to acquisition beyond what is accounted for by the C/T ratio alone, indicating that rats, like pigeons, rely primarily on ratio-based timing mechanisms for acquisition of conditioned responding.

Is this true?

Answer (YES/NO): YES